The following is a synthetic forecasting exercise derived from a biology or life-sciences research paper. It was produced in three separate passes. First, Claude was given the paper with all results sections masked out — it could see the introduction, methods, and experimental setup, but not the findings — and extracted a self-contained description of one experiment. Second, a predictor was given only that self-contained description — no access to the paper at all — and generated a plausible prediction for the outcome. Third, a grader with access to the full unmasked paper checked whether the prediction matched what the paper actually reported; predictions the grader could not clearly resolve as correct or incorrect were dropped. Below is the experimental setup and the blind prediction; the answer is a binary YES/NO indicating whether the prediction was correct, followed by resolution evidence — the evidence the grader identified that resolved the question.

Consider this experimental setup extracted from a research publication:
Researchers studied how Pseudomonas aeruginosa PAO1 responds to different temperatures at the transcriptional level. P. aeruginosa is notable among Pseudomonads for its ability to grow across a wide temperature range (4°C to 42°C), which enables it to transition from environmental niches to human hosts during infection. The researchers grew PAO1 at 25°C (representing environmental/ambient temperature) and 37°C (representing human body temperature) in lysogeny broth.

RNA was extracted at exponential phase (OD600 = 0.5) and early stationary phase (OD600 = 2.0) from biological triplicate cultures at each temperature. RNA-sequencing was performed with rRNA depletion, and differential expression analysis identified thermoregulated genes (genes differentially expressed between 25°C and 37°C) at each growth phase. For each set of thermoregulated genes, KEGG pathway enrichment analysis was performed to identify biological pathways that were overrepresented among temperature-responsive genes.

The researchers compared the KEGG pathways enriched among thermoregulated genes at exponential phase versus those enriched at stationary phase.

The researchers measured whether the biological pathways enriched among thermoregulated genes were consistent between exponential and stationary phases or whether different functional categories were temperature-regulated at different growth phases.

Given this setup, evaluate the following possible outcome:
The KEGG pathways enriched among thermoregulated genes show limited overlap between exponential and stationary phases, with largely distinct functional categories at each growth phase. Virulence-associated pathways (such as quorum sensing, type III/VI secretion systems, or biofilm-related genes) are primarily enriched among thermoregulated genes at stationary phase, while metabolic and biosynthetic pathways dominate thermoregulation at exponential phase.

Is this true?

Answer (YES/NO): YES